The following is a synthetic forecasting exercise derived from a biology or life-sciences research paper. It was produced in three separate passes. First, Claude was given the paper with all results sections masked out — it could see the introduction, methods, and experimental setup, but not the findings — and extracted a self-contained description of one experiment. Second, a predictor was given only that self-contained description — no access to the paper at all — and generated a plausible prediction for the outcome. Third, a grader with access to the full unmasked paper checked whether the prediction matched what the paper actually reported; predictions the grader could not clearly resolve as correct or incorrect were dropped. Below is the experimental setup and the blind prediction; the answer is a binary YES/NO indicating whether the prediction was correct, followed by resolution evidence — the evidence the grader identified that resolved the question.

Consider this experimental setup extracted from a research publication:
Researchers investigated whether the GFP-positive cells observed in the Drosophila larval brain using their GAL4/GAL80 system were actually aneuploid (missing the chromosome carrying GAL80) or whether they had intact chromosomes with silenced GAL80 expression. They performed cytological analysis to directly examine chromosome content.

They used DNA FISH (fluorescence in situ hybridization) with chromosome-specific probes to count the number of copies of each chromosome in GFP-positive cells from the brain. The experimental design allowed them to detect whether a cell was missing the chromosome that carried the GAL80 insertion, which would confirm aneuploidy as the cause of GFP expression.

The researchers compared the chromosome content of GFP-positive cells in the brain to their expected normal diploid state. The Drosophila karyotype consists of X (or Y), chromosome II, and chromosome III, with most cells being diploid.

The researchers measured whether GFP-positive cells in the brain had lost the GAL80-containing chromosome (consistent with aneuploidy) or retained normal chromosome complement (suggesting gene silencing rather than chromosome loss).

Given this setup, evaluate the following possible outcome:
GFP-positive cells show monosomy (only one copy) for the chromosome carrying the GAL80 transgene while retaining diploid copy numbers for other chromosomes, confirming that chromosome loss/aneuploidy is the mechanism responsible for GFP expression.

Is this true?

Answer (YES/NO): NO